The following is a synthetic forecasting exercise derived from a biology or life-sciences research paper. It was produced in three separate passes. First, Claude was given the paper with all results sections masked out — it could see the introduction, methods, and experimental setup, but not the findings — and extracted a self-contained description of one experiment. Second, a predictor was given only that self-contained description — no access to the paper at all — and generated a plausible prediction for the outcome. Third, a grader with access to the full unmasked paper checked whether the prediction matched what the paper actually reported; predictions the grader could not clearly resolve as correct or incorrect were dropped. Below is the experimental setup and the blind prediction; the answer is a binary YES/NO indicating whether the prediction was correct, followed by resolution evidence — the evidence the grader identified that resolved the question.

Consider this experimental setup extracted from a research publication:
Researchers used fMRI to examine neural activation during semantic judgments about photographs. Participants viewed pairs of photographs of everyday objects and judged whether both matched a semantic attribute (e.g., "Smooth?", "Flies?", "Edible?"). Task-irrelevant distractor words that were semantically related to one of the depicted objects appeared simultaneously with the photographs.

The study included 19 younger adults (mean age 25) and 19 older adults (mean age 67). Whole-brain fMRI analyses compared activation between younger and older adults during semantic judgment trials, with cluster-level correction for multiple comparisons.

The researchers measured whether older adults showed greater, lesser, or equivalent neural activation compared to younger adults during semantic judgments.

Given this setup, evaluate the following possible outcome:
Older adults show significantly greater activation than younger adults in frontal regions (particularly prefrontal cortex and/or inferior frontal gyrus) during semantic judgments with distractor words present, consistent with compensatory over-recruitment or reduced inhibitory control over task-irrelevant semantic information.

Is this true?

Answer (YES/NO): NO